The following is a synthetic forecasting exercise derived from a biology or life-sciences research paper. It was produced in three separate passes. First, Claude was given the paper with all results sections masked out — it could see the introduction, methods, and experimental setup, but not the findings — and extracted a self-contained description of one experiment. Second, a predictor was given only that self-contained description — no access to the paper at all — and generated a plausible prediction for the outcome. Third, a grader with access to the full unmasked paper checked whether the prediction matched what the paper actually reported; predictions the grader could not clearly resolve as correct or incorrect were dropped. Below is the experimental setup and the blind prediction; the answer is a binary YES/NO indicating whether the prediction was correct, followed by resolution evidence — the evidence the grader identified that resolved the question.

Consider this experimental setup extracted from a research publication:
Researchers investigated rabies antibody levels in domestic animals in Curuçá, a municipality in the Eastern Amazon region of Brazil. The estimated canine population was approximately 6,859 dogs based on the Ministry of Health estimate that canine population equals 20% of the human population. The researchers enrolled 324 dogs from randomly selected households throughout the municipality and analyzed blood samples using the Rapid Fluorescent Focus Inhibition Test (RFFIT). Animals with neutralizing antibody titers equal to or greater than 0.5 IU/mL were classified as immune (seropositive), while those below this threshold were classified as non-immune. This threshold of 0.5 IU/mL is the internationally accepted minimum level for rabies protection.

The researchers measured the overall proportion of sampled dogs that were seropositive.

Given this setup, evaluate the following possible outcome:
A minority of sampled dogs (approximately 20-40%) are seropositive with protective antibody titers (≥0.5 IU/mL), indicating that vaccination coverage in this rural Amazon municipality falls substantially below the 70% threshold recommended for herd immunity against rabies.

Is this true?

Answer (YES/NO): YES